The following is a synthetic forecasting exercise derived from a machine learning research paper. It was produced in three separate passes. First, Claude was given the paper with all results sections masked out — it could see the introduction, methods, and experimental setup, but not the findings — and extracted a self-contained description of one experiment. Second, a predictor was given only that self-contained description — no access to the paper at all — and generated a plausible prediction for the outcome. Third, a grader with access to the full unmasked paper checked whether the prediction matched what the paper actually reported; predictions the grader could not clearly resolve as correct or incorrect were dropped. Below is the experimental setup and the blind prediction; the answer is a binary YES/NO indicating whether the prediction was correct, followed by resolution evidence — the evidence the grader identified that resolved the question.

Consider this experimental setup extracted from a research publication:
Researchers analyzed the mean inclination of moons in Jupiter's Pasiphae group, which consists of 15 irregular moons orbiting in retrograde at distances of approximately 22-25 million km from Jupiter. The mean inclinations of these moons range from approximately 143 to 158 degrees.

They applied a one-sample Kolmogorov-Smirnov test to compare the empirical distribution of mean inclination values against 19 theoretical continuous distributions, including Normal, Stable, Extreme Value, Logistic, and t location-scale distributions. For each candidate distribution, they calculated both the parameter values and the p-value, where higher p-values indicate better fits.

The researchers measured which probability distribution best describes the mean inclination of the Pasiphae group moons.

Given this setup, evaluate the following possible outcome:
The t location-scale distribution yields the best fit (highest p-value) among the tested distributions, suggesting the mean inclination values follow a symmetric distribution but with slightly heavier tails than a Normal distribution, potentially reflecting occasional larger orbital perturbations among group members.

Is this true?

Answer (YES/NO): NO